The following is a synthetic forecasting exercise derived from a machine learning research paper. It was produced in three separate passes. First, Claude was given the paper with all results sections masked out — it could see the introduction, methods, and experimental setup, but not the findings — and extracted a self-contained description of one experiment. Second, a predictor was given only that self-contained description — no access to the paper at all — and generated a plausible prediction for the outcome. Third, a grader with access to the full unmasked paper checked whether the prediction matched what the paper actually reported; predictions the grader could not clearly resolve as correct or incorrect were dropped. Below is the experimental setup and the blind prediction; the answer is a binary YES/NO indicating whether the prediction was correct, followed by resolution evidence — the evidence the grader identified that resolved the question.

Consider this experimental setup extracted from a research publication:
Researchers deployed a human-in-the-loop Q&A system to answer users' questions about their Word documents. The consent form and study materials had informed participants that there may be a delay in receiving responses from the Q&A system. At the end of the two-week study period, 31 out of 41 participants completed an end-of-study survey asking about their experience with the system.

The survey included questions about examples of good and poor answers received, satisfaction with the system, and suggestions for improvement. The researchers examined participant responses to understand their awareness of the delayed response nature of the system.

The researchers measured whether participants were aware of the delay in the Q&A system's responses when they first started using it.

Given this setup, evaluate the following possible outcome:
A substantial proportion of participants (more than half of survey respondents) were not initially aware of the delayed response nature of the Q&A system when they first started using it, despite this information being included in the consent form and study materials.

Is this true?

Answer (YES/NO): NO